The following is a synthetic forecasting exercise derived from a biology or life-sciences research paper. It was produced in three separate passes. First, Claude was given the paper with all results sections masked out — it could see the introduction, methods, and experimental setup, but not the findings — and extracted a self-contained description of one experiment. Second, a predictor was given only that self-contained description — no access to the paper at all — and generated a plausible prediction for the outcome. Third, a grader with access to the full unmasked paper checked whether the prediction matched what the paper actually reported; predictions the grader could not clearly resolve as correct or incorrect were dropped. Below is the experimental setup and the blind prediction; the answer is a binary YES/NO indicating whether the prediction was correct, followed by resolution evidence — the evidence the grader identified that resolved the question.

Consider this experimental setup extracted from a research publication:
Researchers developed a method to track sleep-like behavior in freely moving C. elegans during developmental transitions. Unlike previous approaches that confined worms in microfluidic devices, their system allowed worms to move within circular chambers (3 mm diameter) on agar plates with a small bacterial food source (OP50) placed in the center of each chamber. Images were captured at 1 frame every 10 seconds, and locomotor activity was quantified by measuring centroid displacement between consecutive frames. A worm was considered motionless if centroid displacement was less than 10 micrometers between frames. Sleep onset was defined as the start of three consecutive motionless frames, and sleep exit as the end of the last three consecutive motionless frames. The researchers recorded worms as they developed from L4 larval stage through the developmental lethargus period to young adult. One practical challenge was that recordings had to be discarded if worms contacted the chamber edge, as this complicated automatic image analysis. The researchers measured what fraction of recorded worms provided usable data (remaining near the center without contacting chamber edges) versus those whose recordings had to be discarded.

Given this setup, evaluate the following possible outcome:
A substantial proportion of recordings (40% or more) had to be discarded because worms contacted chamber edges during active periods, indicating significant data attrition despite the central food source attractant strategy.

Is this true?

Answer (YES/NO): NO